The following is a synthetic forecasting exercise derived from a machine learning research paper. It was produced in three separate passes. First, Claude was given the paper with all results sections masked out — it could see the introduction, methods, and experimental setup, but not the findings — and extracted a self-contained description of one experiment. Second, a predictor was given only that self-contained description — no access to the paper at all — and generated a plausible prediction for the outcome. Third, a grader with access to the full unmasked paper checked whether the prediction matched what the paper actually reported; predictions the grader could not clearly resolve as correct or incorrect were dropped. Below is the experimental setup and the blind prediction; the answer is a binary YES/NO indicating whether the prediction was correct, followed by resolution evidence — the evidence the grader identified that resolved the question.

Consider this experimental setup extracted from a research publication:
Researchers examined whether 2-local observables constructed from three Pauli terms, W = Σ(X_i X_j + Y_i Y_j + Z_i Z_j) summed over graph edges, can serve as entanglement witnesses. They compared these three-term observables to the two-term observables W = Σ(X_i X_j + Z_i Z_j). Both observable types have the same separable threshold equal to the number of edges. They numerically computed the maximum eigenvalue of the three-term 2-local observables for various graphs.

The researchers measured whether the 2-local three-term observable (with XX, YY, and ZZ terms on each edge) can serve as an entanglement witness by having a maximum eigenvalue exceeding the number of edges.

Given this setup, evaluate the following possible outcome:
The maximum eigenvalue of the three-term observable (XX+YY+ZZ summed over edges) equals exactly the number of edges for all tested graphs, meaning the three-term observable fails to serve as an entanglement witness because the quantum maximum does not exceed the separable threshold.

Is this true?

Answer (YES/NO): YES